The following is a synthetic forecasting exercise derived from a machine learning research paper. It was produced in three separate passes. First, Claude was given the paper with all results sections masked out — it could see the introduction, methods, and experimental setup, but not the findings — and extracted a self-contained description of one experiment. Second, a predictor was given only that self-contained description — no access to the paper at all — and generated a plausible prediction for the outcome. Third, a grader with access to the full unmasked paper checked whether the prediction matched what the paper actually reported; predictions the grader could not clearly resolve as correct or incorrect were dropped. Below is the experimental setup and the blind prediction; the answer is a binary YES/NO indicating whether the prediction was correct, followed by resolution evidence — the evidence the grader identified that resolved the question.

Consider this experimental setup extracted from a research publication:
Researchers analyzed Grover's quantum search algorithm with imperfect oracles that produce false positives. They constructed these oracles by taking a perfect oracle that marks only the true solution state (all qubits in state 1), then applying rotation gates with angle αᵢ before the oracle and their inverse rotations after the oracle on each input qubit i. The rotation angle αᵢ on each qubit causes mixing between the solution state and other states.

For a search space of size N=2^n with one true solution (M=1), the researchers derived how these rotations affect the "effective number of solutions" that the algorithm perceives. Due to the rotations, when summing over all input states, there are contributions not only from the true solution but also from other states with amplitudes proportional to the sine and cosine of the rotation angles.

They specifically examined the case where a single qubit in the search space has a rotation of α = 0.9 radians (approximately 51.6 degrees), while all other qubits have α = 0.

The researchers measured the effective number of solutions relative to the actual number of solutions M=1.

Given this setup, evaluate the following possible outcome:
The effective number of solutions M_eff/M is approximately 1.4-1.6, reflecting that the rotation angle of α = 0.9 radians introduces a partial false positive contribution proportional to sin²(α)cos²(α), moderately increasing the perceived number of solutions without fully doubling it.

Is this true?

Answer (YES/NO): NO